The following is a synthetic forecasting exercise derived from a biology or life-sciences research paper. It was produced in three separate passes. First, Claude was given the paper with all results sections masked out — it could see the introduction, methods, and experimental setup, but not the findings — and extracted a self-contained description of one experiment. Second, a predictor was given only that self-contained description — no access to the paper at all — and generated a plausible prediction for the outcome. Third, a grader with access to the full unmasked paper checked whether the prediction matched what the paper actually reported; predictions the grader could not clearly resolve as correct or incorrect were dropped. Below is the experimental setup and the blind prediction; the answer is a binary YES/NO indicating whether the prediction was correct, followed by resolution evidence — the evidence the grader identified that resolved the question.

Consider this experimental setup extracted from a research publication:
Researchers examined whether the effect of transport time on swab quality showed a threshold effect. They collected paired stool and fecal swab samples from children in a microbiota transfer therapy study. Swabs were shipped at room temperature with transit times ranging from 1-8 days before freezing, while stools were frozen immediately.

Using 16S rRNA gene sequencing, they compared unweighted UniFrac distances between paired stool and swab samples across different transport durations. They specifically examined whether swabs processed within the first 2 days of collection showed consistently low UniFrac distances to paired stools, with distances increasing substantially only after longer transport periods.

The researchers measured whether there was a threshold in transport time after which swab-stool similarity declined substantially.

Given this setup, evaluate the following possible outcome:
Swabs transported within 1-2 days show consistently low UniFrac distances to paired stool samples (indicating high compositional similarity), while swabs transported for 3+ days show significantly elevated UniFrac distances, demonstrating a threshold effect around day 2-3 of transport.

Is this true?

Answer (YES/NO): NO